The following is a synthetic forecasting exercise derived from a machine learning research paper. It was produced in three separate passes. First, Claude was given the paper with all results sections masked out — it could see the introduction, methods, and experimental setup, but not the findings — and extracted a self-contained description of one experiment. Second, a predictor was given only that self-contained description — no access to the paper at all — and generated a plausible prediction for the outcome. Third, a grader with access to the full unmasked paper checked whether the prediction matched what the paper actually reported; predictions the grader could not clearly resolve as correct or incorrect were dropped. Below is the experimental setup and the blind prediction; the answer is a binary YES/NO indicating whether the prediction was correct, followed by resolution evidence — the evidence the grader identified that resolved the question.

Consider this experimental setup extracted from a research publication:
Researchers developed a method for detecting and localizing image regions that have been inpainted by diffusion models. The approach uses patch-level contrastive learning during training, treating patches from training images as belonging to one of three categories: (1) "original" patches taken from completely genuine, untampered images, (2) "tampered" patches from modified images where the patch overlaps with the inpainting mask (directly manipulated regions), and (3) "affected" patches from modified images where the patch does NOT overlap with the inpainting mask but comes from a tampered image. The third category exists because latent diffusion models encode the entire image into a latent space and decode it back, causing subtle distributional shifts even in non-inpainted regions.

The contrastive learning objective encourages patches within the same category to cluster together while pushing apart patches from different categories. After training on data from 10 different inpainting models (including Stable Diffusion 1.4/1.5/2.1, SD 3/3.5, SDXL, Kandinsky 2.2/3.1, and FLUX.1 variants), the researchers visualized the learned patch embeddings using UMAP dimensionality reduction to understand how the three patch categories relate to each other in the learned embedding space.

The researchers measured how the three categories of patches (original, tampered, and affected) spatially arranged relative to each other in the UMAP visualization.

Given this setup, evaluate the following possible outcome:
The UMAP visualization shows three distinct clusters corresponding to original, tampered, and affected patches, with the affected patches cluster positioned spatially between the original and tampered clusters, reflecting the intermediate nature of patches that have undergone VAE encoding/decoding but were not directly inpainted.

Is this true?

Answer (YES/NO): YES